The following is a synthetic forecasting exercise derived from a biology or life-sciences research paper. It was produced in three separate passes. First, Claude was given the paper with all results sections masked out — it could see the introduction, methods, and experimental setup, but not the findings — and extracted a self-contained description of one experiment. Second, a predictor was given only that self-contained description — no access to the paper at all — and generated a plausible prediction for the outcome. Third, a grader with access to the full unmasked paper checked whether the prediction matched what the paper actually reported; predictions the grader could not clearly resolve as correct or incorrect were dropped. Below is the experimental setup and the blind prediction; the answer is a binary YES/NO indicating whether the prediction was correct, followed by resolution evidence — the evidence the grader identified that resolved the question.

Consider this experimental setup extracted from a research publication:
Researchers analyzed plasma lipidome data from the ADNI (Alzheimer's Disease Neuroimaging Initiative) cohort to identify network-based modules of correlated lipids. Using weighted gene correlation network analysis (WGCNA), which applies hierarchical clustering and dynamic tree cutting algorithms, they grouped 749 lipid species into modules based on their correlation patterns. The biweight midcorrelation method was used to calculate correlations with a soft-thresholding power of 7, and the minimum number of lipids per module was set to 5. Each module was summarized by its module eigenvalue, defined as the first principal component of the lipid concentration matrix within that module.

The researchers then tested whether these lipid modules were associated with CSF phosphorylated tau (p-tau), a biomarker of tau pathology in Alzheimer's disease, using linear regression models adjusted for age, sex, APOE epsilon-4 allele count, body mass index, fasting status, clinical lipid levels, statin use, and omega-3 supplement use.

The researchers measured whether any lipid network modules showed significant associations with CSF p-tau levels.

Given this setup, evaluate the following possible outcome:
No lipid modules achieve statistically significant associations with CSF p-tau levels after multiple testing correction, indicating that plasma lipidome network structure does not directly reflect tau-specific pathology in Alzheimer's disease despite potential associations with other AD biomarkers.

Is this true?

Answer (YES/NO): NO